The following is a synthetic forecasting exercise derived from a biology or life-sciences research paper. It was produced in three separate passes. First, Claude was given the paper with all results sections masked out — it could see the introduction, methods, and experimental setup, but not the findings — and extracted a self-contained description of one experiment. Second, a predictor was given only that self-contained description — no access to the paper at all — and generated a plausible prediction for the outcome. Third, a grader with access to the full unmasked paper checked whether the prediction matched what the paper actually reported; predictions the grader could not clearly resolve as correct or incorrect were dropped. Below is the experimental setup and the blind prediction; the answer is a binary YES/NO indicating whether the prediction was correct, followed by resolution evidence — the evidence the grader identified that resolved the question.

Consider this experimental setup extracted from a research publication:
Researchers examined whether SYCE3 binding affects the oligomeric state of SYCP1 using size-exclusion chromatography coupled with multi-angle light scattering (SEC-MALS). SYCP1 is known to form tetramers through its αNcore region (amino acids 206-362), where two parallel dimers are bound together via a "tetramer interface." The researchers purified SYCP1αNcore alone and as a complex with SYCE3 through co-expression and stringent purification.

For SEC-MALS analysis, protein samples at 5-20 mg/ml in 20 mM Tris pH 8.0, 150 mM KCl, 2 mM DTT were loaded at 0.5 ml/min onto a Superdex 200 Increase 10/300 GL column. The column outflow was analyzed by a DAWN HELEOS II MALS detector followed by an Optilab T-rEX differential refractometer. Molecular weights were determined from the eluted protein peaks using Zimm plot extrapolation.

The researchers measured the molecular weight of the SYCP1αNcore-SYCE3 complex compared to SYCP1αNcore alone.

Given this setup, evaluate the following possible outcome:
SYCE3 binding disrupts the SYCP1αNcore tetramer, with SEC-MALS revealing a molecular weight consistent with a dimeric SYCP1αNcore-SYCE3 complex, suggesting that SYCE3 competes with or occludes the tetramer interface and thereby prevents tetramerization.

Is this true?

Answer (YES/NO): YES